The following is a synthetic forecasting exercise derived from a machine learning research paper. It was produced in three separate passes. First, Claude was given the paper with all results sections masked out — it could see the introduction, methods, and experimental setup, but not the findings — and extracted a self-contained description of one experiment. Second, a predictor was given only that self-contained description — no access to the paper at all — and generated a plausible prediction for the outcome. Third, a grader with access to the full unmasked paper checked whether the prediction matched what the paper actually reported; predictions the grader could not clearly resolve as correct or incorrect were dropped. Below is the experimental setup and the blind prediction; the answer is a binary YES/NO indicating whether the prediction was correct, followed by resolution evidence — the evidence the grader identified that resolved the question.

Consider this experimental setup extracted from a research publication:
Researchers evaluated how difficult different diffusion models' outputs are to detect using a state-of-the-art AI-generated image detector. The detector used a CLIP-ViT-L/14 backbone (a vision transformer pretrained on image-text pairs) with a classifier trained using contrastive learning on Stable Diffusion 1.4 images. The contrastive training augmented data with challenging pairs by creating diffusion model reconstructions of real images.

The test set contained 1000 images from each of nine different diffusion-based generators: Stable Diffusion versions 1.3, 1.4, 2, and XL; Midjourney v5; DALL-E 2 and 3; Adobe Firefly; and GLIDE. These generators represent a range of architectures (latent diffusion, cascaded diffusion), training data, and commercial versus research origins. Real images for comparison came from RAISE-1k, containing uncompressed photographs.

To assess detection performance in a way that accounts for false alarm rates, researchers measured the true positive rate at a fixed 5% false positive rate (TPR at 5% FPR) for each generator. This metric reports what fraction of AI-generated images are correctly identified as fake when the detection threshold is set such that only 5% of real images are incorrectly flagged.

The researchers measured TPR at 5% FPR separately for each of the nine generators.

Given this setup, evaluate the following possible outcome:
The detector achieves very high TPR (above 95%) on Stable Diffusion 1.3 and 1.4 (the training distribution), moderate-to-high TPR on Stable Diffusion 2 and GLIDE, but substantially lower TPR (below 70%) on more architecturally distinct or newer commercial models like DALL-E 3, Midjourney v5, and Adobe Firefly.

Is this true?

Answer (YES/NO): NO